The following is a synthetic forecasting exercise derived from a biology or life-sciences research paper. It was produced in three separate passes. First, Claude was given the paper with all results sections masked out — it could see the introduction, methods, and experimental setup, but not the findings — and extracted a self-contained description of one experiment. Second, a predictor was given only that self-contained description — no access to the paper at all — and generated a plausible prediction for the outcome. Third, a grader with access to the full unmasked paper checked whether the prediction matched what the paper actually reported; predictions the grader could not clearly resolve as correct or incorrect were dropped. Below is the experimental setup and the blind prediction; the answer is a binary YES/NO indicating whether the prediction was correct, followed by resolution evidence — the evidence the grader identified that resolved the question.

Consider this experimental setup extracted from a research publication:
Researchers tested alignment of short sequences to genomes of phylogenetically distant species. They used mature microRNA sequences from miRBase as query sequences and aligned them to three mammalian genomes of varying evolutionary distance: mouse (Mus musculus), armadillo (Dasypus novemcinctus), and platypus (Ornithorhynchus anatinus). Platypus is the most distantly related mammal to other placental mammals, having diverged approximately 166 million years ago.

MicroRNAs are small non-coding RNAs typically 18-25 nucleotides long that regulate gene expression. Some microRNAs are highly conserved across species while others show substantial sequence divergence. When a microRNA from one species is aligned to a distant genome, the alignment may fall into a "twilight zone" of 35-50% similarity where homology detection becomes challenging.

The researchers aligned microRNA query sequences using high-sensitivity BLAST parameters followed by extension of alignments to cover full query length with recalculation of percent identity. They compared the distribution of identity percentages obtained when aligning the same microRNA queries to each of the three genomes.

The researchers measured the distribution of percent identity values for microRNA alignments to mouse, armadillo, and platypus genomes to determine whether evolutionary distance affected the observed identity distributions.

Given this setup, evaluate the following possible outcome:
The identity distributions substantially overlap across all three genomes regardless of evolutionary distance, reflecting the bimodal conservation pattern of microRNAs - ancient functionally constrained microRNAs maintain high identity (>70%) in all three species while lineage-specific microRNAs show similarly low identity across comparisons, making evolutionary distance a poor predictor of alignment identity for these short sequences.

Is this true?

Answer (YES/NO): NO